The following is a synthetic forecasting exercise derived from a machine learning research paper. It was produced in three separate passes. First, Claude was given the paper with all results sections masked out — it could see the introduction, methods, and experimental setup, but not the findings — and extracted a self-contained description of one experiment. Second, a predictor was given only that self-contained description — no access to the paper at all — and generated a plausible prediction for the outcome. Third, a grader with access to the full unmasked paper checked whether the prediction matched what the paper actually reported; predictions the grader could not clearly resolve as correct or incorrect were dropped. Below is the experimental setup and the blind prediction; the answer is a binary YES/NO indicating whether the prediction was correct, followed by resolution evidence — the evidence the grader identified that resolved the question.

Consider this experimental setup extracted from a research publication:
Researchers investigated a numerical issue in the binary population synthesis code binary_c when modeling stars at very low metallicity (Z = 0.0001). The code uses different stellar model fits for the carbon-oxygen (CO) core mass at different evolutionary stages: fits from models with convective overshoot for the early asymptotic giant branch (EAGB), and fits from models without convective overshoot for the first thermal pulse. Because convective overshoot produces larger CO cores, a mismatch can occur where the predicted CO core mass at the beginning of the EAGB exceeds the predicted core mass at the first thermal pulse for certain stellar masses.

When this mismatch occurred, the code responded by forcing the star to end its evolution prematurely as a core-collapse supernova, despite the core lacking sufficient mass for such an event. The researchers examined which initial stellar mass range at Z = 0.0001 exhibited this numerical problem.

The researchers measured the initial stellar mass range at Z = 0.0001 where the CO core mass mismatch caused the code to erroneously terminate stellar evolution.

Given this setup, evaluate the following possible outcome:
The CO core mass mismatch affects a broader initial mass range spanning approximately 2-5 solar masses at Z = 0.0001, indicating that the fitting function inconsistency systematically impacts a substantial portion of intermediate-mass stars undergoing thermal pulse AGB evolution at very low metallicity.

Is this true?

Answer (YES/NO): NO